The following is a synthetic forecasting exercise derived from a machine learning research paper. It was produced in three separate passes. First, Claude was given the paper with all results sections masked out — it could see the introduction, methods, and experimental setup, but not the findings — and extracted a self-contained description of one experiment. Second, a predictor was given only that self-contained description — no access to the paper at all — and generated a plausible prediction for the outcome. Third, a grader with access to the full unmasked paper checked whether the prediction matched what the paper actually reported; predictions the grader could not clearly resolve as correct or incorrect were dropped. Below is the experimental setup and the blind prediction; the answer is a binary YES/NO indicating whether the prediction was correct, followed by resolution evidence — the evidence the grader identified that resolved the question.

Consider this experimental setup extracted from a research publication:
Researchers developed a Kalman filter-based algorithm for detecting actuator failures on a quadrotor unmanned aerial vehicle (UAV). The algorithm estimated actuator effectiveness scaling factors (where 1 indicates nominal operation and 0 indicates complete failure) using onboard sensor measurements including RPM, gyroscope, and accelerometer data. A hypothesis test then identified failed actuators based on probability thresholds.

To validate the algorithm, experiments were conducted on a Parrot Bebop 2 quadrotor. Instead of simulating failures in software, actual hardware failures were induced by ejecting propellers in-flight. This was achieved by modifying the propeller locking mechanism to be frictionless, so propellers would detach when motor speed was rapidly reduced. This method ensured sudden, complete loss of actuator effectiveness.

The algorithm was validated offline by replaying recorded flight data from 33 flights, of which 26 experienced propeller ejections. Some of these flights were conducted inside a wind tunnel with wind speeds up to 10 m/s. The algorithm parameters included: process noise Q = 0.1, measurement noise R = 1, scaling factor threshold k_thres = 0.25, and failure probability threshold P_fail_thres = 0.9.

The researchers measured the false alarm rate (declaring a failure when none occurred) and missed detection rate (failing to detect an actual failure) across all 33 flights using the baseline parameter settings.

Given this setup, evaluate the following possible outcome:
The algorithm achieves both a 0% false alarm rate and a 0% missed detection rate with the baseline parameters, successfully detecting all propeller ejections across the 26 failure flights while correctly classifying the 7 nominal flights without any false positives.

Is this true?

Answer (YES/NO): YES